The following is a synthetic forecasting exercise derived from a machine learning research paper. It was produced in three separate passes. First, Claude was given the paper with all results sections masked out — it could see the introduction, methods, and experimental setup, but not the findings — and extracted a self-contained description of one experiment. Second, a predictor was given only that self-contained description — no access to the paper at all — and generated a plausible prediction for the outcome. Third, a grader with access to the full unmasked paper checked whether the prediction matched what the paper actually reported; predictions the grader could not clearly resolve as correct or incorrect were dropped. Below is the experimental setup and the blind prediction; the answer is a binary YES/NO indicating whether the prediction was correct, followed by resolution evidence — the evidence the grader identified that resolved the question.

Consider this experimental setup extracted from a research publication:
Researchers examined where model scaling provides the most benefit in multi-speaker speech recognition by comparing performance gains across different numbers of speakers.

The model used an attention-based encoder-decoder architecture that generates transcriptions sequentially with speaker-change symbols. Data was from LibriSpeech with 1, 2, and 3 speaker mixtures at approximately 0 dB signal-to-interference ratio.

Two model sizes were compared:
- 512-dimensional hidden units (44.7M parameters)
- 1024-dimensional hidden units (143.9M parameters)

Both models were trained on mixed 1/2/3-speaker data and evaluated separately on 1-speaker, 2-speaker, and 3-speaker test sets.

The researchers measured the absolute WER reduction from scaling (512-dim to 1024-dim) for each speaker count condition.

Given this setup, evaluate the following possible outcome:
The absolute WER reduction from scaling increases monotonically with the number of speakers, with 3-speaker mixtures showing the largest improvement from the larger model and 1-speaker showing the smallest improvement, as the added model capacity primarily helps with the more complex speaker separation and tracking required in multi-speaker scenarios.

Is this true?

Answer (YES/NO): YES